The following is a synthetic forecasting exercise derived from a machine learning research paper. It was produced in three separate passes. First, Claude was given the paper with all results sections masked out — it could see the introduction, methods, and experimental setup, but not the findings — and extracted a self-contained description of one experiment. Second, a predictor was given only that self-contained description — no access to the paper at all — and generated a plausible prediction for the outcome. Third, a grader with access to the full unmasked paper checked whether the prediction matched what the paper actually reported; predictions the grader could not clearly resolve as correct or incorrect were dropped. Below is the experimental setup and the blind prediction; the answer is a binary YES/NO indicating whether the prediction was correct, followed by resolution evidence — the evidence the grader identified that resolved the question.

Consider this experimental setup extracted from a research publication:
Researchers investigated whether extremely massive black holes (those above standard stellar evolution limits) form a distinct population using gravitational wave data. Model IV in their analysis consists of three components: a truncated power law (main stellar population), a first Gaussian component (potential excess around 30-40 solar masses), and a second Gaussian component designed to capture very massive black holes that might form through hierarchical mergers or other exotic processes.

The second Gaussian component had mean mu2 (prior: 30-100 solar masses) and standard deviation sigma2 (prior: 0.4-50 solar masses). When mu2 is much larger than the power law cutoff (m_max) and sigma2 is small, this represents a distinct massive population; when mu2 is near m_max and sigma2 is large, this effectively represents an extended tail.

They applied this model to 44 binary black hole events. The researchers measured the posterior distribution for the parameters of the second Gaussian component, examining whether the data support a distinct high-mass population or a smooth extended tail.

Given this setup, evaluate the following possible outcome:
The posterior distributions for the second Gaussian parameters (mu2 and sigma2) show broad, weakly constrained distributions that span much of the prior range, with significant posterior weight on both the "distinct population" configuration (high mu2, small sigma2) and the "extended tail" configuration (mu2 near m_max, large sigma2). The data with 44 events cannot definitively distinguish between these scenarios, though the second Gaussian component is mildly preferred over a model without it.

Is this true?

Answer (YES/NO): YES